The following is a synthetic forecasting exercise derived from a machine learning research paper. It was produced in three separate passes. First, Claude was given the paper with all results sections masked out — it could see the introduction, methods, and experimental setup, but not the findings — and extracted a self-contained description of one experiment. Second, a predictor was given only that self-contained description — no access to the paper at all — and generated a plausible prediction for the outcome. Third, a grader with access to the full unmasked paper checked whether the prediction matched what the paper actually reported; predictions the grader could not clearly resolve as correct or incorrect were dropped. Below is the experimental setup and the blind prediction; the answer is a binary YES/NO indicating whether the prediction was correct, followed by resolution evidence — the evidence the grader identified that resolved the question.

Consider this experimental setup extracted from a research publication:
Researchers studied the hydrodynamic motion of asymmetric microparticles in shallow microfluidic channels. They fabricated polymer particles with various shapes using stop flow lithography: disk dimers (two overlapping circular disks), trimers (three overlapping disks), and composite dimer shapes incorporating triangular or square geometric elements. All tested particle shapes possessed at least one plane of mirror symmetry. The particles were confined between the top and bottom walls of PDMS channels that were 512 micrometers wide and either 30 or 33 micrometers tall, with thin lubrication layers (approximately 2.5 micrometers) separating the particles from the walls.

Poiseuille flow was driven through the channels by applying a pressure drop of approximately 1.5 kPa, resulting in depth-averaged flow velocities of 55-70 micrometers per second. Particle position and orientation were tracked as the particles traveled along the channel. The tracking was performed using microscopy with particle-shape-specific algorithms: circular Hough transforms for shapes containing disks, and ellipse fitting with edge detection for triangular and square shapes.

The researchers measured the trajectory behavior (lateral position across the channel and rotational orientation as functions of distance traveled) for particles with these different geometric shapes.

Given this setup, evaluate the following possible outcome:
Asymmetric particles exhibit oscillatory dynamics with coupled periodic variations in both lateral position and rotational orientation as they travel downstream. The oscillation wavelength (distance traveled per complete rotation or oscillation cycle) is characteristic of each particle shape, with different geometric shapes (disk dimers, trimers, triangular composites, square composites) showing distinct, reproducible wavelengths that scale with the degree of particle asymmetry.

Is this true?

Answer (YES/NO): NO